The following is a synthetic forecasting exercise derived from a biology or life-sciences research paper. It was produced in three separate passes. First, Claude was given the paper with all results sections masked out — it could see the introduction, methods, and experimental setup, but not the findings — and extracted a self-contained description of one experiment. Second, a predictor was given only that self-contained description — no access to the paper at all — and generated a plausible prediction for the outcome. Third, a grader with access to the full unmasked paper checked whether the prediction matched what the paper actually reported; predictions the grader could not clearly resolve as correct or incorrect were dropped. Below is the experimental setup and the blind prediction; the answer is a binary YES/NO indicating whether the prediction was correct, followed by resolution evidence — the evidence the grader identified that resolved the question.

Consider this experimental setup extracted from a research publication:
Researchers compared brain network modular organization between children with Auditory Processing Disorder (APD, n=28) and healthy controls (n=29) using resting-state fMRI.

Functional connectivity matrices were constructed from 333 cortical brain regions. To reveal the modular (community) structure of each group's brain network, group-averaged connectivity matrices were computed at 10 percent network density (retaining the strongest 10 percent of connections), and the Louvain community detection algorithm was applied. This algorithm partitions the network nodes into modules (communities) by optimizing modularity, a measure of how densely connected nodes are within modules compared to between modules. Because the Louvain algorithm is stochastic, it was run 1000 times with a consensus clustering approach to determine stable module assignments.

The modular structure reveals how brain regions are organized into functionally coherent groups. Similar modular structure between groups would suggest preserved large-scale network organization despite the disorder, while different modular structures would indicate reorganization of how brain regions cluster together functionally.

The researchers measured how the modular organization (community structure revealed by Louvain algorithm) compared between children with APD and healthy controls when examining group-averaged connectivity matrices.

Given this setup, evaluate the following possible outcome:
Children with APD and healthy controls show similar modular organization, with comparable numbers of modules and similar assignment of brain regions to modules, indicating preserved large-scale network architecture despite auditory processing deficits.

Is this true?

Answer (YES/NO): YES